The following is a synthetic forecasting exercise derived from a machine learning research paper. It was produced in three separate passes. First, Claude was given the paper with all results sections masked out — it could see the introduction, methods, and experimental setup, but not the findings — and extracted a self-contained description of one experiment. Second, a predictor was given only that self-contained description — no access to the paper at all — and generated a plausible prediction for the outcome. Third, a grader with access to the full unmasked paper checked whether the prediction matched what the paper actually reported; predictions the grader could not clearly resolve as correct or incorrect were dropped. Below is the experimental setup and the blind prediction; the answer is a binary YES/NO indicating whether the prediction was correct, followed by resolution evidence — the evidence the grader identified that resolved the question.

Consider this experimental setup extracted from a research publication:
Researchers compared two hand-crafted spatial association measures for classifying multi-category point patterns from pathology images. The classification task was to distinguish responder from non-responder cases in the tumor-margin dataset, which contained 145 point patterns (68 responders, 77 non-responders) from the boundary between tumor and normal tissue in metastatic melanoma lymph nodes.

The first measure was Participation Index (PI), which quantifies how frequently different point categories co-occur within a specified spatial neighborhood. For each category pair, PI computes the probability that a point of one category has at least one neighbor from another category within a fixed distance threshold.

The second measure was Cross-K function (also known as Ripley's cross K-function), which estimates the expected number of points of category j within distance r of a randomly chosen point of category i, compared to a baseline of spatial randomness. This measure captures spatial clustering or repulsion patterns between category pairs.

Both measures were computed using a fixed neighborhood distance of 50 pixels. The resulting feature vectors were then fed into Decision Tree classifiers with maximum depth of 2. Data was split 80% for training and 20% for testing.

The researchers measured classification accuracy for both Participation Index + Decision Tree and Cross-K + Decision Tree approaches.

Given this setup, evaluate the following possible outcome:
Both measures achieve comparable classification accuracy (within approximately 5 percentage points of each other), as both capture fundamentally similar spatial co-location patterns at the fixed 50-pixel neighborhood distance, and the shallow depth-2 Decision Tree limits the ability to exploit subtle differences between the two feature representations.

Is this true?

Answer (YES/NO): NO